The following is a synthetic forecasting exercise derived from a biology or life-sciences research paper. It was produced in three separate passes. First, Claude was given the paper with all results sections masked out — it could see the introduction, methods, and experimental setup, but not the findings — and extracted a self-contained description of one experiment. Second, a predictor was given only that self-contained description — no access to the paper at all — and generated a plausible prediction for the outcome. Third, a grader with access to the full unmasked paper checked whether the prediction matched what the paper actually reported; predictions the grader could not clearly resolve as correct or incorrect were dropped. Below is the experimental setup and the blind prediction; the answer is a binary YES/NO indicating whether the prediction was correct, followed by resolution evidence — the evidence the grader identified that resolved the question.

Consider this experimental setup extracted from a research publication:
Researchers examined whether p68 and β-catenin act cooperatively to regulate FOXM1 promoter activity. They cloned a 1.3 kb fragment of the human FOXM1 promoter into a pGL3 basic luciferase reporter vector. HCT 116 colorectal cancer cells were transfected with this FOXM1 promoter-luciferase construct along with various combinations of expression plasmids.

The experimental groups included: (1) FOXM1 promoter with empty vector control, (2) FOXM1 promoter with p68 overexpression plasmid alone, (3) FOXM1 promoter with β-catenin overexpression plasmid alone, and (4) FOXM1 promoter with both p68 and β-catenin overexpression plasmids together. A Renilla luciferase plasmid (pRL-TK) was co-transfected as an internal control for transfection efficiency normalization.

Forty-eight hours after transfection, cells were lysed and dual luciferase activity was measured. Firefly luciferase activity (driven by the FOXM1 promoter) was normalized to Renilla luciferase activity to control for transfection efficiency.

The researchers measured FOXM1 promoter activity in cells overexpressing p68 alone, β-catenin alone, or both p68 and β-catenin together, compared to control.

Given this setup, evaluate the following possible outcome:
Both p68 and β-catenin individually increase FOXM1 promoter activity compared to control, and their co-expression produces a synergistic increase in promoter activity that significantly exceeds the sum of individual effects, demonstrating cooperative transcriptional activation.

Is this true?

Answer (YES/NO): YES